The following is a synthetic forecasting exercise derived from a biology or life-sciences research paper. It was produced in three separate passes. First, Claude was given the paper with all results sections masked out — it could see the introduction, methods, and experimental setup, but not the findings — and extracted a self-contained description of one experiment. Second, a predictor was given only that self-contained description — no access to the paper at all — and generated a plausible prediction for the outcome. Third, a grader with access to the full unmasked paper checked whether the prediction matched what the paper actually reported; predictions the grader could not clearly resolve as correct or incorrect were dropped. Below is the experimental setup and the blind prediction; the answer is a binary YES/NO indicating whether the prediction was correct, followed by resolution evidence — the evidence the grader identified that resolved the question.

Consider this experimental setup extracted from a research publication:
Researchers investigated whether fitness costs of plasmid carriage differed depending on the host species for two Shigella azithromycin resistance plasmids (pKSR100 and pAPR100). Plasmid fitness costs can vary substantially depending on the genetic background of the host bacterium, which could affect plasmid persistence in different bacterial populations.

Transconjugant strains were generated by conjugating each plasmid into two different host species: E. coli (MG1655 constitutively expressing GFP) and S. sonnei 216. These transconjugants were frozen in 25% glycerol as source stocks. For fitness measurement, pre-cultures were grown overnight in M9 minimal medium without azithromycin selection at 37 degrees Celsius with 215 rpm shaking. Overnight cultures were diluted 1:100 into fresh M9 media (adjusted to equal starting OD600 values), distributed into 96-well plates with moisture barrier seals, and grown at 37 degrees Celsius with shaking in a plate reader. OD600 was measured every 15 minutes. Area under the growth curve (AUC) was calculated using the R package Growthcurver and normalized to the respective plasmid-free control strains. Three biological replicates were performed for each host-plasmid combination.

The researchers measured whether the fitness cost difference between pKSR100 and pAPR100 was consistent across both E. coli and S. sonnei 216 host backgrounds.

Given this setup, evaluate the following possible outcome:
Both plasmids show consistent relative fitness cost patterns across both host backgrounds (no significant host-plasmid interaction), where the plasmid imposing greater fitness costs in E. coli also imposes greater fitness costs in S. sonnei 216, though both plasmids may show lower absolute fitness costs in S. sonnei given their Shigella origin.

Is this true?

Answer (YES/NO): NO